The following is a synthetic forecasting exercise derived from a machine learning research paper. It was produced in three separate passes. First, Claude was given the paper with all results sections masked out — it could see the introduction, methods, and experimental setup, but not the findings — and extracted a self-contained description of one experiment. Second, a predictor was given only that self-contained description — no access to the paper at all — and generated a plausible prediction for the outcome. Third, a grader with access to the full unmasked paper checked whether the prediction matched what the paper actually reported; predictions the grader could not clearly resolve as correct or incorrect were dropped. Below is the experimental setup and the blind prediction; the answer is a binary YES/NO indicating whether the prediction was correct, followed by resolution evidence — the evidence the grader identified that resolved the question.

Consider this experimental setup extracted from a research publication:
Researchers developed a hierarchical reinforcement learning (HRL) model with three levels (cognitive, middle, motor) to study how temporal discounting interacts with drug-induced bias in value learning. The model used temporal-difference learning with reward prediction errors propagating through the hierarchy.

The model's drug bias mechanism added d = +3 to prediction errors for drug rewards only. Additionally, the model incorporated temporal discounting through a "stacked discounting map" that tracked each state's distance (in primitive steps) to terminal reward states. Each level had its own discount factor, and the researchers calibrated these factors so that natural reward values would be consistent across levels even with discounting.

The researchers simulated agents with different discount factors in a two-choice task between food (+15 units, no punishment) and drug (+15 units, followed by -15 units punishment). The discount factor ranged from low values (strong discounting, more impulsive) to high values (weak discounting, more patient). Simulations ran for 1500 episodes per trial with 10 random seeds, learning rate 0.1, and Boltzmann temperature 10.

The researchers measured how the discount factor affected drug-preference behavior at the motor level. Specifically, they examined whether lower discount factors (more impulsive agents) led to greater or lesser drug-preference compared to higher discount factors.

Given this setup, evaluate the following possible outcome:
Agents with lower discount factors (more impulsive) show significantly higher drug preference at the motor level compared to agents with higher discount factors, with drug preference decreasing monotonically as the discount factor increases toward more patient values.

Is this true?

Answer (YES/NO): YES